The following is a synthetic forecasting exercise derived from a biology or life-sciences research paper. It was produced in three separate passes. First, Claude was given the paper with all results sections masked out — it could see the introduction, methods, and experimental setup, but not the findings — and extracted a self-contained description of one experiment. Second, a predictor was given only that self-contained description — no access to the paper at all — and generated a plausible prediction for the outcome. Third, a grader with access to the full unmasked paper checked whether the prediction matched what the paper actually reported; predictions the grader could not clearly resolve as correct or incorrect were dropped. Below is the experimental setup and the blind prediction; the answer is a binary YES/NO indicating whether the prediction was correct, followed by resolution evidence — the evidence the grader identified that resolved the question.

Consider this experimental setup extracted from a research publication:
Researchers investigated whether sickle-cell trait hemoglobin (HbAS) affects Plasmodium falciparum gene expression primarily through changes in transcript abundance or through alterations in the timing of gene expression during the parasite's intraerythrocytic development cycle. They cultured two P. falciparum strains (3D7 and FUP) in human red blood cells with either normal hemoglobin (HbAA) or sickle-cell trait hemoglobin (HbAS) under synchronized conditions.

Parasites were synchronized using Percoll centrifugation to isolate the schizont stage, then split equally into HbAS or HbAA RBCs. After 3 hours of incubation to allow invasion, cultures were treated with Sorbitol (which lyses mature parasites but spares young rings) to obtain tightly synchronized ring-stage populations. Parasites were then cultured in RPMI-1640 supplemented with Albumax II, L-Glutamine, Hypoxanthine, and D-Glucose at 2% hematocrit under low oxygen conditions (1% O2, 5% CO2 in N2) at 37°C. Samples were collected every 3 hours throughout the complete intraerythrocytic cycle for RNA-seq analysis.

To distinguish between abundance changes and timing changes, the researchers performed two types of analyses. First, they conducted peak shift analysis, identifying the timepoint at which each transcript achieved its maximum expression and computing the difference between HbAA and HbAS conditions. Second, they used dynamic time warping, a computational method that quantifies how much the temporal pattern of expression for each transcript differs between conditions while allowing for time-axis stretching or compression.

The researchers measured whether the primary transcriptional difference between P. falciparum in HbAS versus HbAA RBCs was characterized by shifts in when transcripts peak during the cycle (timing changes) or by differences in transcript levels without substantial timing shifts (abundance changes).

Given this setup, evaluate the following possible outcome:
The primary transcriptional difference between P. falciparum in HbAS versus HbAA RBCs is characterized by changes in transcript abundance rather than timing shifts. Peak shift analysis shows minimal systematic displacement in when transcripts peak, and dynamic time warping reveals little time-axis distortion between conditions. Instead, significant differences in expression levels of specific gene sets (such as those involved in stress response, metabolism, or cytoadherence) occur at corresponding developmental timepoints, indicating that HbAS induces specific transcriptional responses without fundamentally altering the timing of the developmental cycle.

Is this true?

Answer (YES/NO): YES